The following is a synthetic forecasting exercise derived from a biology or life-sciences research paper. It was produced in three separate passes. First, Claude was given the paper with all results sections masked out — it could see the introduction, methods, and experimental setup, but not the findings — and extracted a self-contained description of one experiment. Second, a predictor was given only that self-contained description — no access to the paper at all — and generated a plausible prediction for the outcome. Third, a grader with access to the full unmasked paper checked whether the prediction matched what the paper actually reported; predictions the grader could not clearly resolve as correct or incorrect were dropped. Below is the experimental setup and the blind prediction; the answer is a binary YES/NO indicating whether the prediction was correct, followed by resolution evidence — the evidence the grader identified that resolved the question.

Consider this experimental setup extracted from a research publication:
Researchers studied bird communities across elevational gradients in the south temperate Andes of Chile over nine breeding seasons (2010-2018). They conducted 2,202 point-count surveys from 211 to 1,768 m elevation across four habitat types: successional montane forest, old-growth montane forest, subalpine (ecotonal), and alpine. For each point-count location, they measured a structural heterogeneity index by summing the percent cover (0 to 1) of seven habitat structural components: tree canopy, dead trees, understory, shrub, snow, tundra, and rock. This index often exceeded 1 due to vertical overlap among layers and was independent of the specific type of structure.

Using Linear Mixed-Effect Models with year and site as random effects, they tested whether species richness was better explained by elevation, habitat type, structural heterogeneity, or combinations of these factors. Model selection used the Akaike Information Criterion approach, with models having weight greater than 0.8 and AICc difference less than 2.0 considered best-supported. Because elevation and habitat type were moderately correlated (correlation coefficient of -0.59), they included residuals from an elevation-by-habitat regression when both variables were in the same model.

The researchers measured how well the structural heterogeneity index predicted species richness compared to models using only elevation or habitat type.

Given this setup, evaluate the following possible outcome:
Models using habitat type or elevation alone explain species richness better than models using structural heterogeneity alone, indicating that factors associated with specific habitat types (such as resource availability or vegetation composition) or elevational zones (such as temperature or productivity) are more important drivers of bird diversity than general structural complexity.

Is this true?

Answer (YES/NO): NO